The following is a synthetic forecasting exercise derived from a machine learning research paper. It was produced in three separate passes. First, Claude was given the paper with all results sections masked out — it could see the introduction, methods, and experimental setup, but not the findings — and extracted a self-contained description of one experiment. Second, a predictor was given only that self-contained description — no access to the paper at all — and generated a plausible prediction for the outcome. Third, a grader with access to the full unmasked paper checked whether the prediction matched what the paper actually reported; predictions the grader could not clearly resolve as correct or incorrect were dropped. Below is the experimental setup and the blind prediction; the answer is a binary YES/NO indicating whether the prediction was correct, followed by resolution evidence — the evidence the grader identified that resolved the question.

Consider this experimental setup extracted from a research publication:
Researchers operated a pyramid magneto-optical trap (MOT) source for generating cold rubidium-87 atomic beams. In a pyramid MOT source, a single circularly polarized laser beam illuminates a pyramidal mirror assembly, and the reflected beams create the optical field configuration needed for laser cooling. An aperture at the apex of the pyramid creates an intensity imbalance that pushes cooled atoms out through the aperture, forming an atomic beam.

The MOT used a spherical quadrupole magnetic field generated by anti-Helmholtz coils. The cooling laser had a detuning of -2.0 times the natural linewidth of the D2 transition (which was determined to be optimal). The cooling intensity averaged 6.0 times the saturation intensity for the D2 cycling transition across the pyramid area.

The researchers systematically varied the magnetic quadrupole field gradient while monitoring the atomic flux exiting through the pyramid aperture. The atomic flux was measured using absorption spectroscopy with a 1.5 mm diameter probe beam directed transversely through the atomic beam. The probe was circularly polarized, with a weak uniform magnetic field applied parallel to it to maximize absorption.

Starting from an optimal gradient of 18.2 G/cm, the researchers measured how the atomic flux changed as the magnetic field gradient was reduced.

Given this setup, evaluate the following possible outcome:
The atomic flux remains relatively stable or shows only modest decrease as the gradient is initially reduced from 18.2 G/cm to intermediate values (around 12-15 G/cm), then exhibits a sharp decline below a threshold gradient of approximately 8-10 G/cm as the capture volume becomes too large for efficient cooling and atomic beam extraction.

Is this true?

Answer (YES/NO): NO